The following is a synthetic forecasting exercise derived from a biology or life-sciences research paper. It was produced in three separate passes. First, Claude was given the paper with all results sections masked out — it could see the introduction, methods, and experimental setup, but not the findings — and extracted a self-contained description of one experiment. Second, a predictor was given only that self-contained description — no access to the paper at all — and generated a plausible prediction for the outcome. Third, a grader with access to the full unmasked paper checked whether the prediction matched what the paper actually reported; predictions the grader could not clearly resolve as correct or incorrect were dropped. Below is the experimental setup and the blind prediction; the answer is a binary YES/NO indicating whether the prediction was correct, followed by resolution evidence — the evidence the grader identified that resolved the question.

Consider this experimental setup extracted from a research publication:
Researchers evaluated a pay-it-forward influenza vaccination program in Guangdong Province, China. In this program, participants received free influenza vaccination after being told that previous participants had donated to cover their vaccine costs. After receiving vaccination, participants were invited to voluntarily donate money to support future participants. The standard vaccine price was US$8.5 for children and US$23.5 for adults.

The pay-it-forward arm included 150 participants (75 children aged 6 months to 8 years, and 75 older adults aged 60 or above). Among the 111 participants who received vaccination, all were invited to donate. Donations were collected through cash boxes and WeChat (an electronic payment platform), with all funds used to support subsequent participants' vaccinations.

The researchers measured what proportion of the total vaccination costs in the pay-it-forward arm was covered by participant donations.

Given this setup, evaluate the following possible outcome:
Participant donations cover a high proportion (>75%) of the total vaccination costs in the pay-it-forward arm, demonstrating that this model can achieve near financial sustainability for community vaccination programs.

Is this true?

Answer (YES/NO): NO